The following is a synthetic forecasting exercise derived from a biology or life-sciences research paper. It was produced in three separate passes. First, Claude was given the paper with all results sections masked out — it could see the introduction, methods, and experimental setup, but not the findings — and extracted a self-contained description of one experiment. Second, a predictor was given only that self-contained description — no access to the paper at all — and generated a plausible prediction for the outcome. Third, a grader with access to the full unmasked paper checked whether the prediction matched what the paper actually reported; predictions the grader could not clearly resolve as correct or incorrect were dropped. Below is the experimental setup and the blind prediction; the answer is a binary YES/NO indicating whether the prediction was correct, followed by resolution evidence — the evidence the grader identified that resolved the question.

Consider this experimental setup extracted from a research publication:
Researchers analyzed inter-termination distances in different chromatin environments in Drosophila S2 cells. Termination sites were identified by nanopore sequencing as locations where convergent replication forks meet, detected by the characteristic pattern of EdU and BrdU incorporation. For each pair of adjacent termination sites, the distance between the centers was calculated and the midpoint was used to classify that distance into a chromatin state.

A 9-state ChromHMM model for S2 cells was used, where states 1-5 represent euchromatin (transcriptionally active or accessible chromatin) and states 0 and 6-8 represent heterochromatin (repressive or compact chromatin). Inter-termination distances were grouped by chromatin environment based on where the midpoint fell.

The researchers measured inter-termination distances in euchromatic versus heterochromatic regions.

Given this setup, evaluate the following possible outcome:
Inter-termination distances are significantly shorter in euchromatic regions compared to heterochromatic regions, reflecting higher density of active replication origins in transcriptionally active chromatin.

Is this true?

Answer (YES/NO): NO